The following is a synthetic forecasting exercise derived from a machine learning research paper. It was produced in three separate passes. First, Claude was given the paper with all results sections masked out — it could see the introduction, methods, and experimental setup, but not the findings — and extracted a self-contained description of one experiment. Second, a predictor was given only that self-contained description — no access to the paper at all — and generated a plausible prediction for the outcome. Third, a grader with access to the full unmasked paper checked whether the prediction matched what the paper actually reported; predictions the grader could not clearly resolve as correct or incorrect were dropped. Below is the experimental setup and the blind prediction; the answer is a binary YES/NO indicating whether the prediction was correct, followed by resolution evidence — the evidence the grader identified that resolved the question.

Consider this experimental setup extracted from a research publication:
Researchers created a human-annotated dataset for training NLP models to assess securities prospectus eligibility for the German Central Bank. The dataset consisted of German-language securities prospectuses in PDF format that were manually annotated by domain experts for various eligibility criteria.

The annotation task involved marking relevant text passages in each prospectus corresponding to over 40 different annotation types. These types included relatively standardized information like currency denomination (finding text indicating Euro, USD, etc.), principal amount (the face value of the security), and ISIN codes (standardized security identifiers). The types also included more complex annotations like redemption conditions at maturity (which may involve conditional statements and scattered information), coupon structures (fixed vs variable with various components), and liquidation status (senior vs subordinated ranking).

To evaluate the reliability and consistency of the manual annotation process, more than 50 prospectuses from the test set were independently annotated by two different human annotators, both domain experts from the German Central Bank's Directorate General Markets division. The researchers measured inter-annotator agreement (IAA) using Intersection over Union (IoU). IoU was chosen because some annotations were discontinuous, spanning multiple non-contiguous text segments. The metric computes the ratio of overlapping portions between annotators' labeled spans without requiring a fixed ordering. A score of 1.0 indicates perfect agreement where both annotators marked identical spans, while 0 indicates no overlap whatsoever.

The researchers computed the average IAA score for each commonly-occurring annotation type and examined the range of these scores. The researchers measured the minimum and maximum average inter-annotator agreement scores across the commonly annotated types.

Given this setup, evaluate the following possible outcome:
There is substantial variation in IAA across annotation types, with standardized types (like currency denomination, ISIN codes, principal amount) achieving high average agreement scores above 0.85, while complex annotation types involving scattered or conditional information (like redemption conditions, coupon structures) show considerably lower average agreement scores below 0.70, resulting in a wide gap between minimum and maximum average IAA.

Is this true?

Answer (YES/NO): NO